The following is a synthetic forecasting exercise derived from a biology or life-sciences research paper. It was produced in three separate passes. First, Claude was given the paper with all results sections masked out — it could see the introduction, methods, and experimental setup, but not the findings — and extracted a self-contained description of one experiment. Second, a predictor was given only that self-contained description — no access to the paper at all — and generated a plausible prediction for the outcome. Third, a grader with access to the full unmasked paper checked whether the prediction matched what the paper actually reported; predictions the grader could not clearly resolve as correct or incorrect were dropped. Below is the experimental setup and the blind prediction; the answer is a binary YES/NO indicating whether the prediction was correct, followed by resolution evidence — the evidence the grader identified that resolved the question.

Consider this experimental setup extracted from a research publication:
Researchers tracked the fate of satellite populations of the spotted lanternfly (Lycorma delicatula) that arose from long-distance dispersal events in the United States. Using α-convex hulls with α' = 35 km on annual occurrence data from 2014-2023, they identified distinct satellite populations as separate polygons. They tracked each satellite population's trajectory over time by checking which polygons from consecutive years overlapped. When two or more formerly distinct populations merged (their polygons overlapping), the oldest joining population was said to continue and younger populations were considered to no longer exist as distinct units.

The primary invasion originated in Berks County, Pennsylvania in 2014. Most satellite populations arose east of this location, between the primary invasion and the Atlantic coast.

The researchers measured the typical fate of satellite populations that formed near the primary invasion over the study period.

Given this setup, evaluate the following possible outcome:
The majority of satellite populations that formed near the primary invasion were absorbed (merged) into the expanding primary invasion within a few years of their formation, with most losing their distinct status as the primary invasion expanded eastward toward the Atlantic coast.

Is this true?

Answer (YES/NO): YES